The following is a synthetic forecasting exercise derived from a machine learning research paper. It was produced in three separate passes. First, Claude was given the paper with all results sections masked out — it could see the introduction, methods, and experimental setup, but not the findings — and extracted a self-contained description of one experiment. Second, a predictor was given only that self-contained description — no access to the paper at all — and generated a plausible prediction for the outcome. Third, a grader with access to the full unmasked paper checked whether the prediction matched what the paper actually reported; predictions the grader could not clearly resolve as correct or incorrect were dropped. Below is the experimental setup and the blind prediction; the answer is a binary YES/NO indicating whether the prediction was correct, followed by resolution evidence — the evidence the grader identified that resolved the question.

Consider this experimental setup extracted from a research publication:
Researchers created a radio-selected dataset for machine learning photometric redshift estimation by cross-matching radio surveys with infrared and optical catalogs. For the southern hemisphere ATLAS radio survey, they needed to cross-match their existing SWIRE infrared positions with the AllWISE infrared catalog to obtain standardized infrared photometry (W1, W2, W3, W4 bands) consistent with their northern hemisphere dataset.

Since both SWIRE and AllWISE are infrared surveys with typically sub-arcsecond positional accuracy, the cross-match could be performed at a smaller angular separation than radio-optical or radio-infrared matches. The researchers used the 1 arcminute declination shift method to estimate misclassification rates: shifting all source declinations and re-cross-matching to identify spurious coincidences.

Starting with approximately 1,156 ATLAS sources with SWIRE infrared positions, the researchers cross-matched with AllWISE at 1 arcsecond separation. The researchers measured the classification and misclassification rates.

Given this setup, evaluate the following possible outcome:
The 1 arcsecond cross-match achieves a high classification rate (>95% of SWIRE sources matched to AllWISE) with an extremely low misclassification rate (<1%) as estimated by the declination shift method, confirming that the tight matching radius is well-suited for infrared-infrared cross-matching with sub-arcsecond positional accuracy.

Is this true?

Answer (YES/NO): YES